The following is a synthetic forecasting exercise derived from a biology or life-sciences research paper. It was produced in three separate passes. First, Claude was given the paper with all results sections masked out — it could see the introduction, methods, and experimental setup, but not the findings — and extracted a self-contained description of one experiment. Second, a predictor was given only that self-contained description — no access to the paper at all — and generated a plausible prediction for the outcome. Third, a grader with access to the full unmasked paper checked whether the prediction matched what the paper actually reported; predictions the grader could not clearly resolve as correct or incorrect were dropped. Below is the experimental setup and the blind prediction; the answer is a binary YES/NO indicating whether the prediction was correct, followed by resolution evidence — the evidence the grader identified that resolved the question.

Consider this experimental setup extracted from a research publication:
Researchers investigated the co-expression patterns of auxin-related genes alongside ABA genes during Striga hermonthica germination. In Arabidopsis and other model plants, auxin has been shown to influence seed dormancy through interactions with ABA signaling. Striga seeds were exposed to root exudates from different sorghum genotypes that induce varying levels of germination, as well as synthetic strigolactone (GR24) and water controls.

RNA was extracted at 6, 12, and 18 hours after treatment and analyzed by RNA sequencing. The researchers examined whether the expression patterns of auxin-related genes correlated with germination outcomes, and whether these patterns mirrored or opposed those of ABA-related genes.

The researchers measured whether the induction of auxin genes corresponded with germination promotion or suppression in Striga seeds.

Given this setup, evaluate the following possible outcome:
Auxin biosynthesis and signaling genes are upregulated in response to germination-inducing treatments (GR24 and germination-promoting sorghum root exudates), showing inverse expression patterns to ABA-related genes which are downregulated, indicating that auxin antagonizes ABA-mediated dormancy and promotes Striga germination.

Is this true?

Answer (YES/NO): NO